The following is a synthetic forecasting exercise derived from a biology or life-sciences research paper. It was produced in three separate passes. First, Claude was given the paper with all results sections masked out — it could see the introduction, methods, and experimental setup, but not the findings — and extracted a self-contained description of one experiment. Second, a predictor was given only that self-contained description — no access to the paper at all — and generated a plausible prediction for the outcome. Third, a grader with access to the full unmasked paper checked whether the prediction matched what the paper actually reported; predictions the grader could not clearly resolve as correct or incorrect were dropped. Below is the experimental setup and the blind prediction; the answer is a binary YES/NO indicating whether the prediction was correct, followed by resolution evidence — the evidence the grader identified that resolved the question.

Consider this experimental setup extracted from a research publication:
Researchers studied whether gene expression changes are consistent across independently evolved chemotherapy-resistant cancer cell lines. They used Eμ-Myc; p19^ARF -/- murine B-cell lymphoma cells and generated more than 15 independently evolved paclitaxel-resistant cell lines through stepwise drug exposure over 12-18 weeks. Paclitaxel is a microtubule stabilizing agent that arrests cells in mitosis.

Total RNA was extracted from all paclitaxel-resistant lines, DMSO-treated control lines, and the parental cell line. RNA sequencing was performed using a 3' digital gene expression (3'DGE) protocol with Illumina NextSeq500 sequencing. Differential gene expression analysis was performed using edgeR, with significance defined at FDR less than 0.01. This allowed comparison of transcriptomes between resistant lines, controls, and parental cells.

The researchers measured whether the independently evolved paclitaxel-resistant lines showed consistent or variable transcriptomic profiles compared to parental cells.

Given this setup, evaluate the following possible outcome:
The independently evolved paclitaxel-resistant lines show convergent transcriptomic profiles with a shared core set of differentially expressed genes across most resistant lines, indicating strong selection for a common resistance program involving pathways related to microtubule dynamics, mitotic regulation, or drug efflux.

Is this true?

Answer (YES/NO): NO